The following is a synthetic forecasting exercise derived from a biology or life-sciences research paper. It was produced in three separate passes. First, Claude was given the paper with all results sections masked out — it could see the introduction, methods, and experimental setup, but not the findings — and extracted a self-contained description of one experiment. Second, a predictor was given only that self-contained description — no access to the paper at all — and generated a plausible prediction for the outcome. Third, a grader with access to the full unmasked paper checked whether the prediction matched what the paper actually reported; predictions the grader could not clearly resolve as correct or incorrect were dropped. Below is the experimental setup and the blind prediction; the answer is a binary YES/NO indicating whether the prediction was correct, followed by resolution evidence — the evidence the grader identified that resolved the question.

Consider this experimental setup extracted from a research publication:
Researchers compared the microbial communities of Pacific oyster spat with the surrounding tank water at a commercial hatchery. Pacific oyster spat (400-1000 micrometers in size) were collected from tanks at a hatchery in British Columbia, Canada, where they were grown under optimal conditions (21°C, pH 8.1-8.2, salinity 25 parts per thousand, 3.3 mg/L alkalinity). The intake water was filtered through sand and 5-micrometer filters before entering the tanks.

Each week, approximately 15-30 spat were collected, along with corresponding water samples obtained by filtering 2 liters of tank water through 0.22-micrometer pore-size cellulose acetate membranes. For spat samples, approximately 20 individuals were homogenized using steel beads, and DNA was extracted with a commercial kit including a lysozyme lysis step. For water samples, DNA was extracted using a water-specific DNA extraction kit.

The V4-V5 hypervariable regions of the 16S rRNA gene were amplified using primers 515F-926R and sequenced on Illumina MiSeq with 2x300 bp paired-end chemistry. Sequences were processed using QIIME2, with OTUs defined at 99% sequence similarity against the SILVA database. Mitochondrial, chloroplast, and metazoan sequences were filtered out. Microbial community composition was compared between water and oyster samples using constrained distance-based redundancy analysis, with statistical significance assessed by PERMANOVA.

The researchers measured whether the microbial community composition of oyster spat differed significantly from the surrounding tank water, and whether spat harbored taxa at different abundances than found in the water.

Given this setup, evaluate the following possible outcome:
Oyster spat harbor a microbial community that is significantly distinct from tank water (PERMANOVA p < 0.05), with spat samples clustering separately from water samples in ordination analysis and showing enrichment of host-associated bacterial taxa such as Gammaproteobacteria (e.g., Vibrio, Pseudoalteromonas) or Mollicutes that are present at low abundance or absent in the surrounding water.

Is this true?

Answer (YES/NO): NO